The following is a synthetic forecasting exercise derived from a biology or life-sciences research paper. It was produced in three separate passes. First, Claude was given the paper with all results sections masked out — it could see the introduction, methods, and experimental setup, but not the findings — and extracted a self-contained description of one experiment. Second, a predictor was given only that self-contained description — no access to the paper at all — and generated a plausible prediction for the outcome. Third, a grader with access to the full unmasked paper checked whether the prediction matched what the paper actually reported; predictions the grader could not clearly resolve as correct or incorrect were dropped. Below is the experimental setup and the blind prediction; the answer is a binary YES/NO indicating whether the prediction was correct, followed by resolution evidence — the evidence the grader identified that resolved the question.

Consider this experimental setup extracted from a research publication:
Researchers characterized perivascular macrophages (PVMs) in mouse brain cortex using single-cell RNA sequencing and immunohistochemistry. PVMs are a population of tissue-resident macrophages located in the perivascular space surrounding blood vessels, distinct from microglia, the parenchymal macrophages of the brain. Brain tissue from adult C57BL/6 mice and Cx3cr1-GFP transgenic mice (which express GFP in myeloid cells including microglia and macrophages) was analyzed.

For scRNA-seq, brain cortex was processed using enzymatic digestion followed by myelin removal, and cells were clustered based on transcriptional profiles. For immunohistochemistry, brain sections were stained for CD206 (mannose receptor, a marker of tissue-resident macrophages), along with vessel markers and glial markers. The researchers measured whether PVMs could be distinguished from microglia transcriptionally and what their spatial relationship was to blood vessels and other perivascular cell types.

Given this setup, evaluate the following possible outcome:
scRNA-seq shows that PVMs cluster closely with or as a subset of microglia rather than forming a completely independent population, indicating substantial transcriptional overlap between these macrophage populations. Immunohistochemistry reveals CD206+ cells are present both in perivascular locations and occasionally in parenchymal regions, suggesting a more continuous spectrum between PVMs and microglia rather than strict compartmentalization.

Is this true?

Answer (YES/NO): NO